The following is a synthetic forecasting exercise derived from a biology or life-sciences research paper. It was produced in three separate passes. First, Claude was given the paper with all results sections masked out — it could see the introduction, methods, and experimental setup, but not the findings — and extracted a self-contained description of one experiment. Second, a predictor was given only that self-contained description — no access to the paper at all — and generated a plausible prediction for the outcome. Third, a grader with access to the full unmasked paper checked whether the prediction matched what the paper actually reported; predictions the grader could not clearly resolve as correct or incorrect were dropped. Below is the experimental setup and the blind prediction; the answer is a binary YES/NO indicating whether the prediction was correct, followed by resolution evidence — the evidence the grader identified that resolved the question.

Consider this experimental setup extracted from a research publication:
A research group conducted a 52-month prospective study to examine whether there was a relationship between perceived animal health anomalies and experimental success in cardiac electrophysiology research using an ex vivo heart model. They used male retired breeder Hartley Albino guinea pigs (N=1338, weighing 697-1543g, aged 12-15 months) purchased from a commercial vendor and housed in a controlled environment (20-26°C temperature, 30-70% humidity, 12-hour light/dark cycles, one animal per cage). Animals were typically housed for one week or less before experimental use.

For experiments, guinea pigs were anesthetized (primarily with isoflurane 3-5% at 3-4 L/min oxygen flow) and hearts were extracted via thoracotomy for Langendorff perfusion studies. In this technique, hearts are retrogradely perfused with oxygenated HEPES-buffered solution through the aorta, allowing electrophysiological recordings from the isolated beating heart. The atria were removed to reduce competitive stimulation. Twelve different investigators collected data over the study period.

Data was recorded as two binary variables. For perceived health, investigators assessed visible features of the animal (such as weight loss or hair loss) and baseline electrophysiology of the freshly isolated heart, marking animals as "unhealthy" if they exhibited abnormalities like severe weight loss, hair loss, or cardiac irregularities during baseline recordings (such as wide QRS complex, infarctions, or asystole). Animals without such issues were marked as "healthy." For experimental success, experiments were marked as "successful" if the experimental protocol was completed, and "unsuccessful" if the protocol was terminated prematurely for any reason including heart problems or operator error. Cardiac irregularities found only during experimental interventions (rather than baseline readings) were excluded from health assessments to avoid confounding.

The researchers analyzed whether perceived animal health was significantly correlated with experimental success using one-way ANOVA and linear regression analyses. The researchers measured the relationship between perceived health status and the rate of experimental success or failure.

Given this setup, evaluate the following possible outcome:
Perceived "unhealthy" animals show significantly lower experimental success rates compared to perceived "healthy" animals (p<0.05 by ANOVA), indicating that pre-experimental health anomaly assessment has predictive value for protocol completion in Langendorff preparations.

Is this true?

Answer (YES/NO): NO